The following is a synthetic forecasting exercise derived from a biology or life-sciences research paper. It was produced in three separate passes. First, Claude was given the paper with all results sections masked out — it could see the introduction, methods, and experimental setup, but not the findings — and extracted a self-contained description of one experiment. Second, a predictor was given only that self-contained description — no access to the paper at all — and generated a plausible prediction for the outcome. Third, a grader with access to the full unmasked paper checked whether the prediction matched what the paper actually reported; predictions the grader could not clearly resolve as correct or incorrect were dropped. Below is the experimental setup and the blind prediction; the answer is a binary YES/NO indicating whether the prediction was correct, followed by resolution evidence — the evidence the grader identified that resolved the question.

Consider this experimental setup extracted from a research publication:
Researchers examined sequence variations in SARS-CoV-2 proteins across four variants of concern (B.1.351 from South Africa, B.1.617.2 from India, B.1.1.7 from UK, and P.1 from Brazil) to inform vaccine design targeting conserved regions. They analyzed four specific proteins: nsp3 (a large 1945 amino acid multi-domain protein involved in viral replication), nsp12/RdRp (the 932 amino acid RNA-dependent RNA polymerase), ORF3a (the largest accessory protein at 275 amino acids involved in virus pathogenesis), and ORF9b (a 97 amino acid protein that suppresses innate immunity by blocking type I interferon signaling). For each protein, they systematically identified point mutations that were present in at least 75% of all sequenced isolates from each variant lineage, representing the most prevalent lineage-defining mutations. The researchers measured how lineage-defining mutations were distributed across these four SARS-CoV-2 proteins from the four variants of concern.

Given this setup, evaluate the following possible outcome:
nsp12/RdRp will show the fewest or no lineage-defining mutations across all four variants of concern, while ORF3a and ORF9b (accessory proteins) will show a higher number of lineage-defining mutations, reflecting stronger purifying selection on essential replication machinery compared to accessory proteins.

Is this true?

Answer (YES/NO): NO